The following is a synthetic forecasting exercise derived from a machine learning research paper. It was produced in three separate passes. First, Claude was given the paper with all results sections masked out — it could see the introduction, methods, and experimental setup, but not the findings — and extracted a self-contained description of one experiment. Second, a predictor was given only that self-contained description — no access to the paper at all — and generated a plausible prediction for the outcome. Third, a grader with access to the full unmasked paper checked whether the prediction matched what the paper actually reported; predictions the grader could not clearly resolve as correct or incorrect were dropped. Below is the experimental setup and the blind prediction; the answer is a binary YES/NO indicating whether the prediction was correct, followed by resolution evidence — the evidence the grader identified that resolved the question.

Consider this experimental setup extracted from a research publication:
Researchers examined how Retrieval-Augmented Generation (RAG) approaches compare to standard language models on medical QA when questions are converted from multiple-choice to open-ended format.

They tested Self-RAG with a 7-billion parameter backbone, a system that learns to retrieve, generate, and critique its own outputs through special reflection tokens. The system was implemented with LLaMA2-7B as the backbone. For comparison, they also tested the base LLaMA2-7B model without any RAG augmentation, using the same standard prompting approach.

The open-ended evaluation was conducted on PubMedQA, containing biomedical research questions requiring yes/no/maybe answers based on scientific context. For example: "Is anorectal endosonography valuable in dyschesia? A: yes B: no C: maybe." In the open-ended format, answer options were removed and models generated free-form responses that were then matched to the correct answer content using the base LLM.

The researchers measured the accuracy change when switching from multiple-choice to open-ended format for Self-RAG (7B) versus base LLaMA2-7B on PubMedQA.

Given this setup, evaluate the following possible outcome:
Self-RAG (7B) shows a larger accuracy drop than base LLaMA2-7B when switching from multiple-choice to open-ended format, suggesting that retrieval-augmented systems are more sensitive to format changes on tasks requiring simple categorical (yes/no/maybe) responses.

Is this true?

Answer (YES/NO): YES